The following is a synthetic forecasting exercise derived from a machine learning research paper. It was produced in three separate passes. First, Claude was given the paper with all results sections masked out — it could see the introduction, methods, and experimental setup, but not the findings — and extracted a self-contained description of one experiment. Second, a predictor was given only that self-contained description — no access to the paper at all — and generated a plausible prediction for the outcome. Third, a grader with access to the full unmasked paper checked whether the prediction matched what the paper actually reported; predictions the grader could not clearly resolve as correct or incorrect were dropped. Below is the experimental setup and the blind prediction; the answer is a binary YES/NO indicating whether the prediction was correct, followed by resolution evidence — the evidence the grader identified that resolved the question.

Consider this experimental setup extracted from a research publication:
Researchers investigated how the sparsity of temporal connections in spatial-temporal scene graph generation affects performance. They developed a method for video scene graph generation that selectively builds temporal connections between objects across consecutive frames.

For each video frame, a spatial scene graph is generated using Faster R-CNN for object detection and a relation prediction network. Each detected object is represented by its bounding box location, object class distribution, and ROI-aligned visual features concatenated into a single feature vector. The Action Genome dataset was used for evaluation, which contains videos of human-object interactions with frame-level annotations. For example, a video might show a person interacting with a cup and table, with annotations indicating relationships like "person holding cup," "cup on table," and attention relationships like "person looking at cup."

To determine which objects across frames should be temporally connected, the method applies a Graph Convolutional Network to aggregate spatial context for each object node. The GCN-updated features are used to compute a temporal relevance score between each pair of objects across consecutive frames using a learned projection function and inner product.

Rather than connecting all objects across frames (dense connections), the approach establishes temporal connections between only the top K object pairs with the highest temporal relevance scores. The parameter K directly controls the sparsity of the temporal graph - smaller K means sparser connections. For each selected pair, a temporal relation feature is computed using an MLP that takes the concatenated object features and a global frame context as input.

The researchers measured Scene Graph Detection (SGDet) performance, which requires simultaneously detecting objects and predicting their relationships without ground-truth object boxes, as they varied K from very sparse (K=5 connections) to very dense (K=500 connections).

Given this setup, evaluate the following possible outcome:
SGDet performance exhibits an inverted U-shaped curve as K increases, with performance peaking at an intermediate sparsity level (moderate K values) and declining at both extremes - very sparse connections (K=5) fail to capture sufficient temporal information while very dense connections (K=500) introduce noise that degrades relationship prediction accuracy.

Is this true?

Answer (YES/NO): NO